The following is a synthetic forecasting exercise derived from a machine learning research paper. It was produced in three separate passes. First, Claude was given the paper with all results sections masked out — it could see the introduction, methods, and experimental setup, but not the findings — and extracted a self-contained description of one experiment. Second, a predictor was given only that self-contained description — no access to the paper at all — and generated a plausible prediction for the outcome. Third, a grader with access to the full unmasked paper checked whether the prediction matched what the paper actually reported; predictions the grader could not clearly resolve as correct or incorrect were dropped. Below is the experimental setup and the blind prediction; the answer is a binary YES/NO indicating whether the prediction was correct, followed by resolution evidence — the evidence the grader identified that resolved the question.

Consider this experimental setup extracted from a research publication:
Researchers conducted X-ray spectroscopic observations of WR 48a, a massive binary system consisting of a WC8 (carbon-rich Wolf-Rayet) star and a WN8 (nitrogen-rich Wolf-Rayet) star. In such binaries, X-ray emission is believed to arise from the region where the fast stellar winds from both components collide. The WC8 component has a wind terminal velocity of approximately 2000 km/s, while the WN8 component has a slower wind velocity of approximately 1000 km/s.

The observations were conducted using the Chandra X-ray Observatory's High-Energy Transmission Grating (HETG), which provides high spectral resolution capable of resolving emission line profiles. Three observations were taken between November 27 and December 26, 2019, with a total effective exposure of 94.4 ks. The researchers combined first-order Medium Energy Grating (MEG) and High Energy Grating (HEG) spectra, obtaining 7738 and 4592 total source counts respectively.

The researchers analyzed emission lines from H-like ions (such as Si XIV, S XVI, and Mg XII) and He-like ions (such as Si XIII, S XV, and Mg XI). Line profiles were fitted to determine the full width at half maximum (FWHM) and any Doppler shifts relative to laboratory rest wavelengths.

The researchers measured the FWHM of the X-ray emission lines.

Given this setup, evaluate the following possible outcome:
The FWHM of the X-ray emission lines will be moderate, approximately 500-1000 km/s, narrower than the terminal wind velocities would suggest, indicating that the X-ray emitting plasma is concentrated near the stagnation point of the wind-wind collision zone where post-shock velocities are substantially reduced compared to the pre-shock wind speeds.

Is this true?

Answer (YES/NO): NO